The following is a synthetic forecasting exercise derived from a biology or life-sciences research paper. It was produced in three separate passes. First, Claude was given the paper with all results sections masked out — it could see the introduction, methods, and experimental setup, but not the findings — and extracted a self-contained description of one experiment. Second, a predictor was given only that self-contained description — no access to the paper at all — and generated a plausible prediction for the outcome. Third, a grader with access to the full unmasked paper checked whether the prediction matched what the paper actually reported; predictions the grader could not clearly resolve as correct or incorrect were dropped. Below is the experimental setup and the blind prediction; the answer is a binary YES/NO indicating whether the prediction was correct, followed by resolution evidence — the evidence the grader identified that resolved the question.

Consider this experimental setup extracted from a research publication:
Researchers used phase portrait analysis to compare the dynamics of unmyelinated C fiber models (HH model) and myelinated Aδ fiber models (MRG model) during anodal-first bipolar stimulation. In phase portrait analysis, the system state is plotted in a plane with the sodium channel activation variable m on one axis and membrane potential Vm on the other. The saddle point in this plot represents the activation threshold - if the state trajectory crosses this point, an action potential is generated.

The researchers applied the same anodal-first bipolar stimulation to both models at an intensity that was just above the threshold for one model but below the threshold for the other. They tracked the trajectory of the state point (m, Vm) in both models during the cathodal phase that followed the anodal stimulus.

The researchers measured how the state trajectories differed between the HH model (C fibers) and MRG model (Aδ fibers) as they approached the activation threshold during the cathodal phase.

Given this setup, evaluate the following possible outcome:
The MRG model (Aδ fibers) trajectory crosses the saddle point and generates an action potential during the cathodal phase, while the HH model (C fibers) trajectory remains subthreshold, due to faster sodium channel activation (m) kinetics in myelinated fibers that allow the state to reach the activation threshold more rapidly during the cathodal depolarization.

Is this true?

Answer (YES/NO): NO